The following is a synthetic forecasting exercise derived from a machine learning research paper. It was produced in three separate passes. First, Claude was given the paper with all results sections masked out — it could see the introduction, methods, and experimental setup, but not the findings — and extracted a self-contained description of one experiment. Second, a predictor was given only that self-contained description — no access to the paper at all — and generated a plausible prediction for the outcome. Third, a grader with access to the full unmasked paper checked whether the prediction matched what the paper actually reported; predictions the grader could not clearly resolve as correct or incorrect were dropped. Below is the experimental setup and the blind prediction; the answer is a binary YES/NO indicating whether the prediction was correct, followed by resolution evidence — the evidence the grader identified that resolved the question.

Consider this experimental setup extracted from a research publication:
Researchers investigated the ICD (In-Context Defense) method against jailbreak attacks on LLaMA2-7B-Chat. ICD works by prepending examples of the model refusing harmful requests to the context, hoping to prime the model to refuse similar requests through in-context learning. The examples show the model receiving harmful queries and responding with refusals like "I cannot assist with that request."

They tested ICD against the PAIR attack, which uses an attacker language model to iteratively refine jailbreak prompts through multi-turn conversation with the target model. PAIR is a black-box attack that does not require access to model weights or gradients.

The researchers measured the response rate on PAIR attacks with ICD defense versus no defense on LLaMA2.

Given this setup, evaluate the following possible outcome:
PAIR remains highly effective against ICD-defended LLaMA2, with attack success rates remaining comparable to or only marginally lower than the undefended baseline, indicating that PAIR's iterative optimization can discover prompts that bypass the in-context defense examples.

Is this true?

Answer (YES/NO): NO